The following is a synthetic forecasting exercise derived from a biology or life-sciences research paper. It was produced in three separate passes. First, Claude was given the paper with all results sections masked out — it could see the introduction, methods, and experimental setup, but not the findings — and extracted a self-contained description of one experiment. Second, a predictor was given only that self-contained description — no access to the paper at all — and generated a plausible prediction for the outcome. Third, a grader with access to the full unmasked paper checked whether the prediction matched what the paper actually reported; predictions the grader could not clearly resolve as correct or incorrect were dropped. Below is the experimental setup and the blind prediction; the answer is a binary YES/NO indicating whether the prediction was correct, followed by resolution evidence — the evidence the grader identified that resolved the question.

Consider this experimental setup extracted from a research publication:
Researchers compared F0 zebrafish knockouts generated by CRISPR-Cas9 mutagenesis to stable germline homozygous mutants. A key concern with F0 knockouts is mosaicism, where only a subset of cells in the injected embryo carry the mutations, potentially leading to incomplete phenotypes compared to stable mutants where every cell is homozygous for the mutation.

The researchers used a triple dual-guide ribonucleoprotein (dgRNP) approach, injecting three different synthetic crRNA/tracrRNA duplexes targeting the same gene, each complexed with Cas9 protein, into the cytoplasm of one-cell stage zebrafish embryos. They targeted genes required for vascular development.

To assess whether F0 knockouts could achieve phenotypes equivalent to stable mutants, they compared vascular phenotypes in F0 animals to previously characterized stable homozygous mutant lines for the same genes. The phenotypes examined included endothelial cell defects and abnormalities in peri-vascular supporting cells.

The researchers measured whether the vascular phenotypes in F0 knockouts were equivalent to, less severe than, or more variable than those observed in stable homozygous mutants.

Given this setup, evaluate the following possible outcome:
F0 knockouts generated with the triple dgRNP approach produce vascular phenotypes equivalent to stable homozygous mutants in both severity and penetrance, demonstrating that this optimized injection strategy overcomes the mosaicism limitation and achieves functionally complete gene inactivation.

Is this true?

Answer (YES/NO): YES